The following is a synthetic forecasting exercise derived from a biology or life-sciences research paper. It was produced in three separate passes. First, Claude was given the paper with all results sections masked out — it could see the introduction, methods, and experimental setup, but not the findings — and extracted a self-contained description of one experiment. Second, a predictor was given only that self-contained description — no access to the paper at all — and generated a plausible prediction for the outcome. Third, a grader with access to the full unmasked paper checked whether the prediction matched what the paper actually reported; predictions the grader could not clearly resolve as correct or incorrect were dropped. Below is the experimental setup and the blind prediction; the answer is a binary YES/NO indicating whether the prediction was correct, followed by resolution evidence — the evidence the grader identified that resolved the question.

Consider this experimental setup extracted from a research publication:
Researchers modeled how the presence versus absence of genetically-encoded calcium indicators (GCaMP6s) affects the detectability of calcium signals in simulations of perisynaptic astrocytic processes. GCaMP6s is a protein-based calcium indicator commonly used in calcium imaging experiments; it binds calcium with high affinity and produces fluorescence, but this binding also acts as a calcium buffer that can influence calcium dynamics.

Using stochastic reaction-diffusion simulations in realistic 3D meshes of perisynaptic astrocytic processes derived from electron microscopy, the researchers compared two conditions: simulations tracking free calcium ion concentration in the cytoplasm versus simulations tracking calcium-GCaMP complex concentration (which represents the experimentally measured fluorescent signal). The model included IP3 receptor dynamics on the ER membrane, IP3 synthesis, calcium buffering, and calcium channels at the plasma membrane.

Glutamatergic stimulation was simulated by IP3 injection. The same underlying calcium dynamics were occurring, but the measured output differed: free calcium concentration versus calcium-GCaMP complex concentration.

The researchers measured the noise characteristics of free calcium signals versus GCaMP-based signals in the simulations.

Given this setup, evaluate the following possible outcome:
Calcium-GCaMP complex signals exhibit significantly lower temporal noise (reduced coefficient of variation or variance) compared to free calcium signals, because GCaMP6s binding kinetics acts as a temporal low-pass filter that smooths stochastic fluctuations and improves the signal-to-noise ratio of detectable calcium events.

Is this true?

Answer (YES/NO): NO